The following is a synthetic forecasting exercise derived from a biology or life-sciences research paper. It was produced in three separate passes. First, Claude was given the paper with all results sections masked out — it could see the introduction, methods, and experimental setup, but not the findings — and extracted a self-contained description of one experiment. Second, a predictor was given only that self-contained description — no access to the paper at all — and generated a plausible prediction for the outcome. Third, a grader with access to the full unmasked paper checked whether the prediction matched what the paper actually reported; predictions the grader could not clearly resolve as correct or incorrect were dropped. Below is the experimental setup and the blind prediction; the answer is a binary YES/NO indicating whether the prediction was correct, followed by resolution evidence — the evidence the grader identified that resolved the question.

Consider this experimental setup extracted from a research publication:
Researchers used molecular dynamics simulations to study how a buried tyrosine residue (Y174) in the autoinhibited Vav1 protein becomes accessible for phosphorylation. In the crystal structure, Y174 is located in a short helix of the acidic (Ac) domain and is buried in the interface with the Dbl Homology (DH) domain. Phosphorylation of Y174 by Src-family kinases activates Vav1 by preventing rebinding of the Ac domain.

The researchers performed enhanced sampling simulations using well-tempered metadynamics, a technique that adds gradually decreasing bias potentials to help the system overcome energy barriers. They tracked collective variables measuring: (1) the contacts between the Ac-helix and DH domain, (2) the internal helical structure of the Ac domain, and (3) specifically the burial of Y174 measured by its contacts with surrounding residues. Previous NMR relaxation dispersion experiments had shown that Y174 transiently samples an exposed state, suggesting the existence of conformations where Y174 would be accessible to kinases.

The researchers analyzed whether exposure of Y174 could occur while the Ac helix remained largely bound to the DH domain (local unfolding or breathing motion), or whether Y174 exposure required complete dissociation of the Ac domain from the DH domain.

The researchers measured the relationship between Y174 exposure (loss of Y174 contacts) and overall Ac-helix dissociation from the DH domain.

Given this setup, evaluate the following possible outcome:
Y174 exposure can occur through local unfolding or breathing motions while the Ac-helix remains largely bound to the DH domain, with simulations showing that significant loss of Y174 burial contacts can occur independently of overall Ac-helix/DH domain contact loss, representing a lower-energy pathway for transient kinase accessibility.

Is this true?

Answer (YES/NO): NO